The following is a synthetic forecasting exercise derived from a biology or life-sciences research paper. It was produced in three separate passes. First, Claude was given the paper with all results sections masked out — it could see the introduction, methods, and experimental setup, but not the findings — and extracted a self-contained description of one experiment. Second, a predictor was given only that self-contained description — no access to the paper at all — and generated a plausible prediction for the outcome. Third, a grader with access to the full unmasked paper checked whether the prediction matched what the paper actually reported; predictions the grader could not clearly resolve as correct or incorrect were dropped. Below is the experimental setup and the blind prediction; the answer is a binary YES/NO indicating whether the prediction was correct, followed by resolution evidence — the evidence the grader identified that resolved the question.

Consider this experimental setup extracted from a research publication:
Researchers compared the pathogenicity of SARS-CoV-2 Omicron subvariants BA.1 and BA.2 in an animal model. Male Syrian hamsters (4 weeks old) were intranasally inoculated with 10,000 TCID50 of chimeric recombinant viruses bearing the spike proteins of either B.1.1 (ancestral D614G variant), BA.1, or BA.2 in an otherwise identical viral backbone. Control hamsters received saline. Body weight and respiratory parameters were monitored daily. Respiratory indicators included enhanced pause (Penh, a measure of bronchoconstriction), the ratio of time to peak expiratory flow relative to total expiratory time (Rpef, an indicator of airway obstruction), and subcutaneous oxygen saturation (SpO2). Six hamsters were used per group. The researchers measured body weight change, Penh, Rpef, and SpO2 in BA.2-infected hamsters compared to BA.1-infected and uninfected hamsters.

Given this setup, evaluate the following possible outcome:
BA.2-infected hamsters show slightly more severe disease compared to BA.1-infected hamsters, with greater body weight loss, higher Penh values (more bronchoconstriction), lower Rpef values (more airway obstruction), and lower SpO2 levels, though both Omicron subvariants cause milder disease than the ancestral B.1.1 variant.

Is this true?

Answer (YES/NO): NO